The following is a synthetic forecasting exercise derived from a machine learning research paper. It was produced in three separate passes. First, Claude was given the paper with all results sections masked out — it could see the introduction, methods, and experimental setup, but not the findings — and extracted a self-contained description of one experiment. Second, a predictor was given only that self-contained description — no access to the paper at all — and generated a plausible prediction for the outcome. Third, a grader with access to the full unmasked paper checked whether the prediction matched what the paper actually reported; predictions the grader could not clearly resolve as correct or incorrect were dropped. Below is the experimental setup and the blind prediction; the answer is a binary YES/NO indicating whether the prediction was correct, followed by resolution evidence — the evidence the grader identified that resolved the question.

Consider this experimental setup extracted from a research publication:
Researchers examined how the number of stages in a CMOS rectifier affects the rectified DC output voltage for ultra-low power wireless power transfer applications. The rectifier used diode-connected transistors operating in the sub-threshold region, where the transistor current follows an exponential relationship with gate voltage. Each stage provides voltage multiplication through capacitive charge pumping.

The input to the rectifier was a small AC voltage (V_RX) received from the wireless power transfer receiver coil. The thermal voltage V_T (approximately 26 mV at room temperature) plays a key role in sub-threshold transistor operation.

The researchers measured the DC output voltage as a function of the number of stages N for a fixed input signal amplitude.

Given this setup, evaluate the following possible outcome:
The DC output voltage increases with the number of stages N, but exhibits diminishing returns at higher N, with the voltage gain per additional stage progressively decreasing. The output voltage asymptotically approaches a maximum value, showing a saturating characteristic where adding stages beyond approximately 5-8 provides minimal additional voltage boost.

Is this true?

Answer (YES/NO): NO